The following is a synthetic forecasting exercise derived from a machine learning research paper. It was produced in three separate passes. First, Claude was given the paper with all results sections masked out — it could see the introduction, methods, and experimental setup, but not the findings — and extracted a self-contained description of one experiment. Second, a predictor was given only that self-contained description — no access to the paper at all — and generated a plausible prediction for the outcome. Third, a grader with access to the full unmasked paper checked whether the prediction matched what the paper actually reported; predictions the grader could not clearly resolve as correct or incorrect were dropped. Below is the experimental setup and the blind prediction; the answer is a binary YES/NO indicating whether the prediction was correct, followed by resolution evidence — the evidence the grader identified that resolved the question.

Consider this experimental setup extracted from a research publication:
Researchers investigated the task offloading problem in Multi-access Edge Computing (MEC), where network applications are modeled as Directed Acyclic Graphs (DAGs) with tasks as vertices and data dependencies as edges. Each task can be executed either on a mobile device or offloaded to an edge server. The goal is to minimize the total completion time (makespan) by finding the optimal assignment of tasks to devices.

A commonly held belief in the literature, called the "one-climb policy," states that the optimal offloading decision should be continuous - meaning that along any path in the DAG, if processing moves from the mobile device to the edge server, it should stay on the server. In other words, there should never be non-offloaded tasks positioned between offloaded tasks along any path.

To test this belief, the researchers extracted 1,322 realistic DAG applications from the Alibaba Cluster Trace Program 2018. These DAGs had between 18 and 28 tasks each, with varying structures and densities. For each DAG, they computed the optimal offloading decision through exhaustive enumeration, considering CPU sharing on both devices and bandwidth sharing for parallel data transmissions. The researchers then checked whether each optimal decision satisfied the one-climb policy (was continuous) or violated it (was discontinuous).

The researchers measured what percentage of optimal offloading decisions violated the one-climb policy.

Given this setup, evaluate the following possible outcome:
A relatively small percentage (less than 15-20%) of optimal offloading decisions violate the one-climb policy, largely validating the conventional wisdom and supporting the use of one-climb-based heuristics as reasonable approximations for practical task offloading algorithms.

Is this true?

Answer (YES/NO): NO